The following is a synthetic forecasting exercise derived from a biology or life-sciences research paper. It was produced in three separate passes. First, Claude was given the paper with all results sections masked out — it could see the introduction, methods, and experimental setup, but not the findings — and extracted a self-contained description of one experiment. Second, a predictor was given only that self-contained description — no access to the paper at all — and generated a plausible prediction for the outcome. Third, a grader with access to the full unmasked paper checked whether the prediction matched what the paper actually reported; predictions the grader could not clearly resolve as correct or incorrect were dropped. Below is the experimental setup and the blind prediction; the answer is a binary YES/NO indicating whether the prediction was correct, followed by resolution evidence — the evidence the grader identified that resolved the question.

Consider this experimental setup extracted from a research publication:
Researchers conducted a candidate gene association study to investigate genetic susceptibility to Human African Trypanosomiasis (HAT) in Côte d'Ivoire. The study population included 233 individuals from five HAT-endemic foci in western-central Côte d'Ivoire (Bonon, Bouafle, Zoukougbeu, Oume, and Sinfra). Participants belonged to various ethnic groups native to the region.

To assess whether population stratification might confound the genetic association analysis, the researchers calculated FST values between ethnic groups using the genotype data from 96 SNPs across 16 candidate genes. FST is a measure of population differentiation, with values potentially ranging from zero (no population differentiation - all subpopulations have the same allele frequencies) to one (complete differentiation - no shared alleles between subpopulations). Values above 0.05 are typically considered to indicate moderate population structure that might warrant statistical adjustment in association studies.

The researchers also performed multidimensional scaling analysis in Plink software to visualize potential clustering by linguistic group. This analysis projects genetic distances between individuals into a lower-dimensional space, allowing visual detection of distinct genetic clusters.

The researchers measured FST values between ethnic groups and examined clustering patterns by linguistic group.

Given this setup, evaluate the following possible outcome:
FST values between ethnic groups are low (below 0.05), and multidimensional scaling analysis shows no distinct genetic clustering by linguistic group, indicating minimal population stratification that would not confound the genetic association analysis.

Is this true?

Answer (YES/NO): YES